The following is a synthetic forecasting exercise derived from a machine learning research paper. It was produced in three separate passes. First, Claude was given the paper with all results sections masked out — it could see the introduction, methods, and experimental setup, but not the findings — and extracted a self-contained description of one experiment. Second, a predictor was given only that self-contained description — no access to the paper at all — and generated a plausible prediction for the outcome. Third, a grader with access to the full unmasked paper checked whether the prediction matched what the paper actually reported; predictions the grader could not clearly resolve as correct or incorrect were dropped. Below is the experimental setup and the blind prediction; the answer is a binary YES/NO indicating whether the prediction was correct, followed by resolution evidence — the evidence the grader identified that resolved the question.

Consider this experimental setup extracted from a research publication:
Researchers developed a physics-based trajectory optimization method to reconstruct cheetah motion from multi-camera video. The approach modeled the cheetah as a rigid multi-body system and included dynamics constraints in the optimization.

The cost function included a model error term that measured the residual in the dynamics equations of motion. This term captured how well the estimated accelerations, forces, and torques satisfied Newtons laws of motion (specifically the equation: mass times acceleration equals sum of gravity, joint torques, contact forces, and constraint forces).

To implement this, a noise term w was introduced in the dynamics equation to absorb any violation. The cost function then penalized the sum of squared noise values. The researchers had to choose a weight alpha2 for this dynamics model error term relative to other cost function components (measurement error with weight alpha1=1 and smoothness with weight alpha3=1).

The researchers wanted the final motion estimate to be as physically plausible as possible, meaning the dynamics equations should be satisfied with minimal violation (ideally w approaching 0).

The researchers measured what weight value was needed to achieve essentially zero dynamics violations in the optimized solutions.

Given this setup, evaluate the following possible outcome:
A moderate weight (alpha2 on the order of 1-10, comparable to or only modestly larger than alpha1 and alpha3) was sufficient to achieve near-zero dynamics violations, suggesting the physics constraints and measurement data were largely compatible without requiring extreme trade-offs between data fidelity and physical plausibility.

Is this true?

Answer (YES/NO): NO